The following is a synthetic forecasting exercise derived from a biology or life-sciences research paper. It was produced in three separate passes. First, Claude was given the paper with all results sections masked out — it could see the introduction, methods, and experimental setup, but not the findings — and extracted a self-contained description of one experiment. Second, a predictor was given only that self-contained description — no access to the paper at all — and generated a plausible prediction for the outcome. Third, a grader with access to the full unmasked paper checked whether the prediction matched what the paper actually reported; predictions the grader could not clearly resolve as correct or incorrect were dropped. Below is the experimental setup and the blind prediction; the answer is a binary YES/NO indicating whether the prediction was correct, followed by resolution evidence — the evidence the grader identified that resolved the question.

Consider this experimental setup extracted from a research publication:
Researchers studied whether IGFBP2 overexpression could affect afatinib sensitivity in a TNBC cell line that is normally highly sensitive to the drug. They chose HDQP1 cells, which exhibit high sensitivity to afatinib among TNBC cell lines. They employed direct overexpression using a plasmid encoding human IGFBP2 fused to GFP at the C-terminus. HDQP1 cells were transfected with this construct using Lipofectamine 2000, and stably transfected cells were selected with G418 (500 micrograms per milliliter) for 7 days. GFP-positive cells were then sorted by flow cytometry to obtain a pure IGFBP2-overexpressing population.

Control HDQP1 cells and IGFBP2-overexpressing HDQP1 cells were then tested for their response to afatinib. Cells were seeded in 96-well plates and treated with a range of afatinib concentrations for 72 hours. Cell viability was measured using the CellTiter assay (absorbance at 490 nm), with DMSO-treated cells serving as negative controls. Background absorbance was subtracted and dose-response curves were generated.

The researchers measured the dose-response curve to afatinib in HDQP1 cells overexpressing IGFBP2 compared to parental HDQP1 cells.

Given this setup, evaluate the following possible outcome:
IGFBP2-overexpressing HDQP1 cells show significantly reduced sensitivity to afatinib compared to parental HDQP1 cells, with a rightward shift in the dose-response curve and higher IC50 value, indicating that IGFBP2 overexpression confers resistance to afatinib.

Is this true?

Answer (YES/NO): YES